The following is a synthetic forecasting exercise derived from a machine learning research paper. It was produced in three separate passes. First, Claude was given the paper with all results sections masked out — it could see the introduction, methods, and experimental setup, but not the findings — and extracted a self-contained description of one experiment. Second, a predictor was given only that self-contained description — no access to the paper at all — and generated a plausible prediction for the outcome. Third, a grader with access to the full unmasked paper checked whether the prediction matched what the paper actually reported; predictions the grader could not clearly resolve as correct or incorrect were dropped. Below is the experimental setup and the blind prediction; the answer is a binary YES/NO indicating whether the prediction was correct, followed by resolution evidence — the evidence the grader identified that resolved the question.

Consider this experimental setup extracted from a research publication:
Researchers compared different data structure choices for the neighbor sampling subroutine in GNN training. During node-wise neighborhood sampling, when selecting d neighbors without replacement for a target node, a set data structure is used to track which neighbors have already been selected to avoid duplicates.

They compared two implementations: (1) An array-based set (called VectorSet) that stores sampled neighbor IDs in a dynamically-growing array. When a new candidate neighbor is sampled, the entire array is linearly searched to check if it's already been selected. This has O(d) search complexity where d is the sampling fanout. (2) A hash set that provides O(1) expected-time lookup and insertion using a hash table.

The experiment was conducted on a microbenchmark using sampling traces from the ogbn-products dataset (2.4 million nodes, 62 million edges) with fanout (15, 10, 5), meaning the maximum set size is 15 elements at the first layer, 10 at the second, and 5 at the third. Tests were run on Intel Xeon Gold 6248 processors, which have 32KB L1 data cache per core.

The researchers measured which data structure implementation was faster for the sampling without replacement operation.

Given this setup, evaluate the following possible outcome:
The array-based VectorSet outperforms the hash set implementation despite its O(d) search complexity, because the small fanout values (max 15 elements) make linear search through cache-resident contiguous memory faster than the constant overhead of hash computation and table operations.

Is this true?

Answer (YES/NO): YES